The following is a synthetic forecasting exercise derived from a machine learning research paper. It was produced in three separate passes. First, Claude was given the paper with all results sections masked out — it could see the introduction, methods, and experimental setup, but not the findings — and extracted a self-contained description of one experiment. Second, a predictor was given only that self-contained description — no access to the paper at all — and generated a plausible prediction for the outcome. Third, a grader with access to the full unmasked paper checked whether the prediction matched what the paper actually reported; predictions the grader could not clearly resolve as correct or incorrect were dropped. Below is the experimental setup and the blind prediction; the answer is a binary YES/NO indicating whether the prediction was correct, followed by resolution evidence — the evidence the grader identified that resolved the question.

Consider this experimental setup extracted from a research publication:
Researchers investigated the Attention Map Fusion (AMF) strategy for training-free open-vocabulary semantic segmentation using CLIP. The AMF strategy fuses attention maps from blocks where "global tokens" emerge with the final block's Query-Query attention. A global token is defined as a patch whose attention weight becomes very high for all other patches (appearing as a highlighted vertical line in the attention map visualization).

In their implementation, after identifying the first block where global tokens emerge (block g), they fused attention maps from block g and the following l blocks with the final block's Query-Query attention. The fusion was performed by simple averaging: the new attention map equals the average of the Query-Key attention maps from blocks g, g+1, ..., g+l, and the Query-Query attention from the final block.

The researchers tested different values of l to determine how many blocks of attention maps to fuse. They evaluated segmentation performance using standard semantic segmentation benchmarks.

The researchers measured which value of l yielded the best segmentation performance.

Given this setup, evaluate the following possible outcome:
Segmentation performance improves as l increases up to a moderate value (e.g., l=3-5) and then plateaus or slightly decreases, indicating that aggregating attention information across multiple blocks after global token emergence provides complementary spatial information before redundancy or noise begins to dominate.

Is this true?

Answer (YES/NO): NO